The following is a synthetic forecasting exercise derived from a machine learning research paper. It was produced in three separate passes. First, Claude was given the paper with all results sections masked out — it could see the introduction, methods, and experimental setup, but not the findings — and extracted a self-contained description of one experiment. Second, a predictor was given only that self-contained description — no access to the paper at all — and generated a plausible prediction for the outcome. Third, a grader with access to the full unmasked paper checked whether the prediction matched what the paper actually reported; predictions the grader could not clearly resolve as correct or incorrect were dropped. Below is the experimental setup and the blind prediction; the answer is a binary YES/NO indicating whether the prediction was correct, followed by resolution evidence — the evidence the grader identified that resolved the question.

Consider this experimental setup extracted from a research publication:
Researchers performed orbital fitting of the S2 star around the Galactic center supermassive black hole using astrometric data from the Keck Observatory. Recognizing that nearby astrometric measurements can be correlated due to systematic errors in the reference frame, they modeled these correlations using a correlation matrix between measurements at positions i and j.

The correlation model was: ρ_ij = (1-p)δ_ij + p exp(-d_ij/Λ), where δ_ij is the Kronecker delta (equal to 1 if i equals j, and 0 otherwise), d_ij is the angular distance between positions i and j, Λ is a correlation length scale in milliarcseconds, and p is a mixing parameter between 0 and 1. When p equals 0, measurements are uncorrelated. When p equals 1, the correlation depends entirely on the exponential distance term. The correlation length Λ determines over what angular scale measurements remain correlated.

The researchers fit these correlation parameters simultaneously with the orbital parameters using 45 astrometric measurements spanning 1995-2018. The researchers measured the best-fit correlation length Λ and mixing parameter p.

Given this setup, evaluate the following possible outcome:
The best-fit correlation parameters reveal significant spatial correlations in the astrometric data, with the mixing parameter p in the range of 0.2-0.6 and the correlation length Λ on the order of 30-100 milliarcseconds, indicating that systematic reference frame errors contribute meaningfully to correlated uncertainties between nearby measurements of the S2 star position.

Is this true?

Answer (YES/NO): NO